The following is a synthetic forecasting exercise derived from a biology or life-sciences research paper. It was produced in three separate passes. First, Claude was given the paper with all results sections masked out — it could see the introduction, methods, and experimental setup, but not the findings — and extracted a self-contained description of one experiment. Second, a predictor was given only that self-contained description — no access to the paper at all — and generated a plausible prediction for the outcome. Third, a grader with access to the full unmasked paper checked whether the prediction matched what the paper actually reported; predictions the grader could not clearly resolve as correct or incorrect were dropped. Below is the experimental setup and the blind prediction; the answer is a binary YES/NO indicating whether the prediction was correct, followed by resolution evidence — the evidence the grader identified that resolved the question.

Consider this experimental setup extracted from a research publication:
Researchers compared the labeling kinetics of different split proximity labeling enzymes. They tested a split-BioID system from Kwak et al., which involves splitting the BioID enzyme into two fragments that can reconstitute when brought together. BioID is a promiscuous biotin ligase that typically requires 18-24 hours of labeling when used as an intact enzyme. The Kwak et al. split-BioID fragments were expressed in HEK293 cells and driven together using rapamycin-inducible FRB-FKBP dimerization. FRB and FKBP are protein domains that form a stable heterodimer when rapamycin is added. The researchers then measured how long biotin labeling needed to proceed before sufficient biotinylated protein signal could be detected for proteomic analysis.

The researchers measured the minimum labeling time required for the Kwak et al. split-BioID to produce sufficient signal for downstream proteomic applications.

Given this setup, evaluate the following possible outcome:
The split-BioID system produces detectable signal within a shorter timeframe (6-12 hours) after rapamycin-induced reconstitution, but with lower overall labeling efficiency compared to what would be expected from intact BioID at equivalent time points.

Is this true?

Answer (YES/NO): NO